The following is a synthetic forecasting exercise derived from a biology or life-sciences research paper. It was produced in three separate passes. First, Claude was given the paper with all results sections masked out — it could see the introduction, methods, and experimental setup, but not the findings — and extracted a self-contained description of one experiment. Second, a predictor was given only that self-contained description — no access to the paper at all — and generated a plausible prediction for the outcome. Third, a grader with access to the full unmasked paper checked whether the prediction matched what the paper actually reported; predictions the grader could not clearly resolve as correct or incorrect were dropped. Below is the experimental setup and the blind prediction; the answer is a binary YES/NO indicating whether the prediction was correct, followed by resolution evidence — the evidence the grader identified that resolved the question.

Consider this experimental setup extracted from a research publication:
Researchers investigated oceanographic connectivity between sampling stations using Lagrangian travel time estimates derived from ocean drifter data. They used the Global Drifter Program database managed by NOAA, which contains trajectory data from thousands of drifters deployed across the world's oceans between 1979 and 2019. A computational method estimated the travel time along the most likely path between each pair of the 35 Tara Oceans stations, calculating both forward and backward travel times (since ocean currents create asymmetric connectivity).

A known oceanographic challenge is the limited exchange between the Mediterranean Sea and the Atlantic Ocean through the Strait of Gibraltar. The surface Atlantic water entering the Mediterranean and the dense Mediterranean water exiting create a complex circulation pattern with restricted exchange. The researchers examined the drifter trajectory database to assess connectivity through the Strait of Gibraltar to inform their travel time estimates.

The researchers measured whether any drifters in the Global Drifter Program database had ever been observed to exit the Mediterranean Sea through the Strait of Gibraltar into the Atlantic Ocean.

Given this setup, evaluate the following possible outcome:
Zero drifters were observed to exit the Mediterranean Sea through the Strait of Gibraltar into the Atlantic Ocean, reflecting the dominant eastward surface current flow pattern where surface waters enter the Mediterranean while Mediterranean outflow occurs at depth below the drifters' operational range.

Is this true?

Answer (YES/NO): YES